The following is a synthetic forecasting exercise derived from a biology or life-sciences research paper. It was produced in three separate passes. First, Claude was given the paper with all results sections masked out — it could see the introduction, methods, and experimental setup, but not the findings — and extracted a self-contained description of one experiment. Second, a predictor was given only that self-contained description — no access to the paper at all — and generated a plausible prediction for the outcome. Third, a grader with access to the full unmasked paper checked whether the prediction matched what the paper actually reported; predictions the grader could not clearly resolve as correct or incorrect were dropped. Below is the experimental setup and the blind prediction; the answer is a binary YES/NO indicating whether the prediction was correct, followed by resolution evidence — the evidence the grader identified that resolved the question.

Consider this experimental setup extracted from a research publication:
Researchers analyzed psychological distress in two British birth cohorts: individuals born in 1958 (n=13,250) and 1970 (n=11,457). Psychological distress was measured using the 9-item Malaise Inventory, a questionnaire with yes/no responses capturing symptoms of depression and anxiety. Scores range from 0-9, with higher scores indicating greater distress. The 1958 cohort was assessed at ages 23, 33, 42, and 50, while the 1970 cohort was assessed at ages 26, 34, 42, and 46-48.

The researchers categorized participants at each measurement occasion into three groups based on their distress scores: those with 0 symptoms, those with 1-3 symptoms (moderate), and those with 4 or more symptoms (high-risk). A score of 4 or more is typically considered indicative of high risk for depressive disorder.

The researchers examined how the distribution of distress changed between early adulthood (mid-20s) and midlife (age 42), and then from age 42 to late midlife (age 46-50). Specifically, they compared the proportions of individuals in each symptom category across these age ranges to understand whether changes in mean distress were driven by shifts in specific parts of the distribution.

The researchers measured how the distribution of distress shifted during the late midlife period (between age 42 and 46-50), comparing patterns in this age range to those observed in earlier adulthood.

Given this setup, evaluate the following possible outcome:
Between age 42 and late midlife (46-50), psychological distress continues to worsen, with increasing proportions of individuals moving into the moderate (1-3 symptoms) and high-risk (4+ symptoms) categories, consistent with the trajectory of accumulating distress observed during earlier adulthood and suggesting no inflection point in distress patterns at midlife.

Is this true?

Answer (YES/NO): NO